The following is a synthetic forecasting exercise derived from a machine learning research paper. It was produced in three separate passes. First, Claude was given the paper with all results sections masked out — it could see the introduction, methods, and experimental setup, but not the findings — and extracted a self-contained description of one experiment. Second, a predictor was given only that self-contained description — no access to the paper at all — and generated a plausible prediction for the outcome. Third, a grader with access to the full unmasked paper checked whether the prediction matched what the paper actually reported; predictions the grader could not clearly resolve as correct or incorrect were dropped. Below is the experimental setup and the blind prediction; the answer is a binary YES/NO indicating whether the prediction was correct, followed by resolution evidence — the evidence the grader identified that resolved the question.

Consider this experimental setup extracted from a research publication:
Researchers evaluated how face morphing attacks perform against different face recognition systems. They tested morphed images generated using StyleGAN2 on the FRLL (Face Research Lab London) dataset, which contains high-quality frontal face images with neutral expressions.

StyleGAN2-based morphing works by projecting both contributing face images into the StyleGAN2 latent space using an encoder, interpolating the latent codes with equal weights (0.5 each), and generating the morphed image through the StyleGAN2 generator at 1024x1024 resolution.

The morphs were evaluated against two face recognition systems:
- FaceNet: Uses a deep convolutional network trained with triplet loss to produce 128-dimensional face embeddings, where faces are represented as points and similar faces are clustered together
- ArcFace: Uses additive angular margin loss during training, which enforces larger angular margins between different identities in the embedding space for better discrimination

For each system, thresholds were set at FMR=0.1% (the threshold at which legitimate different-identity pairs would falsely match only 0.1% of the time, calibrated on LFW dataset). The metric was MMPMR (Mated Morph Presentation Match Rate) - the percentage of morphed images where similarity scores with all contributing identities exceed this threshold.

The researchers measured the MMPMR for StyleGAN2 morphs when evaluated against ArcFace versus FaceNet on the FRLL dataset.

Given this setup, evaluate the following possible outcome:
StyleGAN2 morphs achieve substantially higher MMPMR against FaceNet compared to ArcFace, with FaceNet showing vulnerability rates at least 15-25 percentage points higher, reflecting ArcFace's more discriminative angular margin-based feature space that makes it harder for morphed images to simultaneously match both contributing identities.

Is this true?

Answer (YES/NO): NO